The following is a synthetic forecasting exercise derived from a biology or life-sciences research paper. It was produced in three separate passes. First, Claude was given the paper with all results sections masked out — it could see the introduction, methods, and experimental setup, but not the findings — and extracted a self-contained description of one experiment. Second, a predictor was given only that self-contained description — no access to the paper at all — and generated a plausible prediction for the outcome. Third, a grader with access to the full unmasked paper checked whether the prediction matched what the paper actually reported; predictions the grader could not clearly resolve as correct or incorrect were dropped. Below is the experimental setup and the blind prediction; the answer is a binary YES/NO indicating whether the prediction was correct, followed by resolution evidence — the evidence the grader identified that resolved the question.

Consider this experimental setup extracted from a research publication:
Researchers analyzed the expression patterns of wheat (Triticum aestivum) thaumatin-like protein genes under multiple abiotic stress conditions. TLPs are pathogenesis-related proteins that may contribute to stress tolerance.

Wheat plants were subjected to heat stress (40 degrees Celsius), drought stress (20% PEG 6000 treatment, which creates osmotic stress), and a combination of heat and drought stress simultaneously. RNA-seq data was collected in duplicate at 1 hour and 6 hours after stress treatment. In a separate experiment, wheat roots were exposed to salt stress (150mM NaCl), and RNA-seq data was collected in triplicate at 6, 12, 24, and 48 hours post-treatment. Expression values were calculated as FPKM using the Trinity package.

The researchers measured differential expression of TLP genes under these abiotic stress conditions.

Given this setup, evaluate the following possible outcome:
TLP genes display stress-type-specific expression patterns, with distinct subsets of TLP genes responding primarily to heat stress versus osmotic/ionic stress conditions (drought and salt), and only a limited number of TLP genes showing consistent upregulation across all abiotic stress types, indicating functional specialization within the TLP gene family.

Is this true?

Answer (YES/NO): NO